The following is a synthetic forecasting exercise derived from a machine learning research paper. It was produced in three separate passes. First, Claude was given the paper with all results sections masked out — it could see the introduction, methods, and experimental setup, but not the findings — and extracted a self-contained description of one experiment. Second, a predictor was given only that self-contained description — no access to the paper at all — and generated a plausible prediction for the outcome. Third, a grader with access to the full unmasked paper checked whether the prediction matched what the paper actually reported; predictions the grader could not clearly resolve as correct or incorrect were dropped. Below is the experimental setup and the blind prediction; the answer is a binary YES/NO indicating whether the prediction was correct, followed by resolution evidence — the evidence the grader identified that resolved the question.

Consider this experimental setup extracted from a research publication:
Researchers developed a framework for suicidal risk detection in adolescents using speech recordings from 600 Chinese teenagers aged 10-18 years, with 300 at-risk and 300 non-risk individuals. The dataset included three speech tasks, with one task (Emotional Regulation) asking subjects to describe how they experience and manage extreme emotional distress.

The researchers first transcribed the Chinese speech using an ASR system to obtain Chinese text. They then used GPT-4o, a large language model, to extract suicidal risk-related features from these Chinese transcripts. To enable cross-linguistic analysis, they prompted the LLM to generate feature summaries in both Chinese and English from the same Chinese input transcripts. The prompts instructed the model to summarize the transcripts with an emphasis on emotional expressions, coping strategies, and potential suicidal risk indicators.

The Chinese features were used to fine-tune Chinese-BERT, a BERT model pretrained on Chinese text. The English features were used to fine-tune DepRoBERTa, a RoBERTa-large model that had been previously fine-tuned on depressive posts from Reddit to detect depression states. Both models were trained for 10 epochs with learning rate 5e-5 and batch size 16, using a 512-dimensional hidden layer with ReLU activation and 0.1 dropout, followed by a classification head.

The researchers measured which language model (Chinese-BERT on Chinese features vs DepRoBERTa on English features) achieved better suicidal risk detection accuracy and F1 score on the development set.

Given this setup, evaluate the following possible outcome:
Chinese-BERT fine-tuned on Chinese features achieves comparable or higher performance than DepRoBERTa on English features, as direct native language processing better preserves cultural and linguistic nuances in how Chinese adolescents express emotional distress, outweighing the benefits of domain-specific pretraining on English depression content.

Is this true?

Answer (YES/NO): YES